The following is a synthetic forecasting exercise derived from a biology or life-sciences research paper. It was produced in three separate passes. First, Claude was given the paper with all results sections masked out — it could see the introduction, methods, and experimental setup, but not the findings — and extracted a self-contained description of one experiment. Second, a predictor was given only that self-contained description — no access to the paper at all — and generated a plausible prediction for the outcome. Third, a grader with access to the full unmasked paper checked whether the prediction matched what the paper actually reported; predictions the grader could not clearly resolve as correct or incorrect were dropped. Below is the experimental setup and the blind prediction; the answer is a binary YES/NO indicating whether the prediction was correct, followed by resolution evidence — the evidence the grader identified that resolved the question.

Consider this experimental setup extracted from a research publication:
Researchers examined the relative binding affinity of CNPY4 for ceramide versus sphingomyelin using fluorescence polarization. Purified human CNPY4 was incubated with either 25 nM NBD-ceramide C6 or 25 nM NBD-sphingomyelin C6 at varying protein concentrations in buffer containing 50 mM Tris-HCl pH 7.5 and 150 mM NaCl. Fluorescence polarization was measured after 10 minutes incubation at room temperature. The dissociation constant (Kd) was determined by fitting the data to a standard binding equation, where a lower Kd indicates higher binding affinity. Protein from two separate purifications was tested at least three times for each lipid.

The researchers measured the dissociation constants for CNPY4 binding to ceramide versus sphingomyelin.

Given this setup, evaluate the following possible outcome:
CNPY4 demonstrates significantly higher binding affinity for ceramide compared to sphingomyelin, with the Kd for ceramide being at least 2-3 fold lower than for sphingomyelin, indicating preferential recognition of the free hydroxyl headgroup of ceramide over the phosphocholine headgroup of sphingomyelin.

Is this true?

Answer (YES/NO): NO